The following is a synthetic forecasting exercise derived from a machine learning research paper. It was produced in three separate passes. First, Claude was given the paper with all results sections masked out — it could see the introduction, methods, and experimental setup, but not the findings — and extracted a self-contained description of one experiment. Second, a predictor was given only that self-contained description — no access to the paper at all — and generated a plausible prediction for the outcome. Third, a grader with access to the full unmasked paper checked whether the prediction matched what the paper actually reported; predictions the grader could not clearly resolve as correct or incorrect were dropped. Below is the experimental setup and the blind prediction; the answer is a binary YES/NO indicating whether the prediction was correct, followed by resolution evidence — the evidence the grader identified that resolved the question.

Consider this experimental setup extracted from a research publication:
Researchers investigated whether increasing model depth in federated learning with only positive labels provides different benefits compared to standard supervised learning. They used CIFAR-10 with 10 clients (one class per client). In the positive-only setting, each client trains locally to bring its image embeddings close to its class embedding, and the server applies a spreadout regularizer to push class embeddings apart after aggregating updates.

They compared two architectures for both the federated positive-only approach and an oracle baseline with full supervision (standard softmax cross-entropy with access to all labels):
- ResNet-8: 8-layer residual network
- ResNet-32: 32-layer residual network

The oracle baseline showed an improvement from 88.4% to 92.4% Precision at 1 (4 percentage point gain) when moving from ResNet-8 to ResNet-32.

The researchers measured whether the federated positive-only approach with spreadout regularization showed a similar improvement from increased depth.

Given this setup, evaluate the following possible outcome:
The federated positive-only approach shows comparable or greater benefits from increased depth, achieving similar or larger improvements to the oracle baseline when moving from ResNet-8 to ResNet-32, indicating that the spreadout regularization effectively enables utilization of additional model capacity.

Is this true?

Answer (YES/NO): YES